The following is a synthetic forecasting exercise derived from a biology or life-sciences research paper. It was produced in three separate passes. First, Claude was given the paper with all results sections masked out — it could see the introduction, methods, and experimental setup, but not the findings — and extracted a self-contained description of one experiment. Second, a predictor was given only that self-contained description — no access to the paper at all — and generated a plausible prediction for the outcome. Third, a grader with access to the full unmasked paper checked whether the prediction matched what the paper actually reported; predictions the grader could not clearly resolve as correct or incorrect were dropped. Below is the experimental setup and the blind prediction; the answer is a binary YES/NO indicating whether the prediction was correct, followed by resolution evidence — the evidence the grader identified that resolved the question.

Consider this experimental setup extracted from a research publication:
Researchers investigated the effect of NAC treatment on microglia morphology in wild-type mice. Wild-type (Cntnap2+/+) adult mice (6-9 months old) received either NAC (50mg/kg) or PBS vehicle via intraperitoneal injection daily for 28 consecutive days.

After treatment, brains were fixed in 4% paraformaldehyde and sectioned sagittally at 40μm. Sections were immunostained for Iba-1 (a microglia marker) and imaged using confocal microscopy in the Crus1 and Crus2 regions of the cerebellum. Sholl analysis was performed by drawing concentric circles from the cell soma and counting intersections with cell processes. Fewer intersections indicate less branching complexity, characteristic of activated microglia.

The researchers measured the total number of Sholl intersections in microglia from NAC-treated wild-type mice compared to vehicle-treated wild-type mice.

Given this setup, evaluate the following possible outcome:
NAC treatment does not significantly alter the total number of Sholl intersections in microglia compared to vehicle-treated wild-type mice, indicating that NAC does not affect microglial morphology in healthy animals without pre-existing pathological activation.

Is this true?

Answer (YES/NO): NO